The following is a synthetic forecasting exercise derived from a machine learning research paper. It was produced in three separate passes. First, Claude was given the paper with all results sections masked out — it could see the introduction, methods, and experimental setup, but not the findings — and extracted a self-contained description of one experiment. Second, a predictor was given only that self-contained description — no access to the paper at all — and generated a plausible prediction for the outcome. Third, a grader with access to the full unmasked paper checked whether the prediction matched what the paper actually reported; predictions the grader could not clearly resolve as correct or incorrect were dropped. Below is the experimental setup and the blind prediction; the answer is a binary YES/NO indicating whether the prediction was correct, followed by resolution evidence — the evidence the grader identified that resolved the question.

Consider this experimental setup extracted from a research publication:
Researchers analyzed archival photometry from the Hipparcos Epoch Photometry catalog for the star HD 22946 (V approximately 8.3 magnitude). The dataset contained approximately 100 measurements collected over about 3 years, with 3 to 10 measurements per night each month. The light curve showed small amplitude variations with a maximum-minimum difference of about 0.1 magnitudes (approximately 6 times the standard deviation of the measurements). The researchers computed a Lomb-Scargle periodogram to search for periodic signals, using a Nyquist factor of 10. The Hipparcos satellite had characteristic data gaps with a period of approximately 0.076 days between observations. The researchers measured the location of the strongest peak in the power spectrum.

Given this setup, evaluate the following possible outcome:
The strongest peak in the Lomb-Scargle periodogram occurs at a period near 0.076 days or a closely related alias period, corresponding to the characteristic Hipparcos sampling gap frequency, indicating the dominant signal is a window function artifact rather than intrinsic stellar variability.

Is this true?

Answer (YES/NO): YES